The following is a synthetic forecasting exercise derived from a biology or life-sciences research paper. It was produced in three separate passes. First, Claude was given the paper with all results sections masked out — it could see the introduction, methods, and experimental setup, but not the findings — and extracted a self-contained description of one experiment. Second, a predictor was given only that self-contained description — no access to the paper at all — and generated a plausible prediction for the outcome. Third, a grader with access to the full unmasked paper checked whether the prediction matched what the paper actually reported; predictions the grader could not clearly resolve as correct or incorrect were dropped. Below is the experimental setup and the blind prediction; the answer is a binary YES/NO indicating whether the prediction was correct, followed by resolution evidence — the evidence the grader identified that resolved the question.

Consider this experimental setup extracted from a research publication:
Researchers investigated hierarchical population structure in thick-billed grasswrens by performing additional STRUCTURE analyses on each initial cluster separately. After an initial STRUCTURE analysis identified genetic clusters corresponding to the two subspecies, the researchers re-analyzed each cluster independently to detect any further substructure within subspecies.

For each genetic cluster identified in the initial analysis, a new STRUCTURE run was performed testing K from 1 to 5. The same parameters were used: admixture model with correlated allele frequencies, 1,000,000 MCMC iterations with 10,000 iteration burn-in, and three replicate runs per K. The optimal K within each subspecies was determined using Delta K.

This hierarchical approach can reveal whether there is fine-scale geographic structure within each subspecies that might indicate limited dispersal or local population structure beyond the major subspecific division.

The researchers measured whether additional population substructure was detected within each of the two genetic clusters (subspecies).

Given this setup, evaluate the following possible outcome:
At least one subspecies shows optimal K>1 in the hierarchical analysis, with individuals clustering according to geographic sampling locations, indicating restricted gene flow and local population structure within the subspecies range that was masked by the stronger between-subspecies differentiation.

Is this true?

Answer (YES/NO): NO